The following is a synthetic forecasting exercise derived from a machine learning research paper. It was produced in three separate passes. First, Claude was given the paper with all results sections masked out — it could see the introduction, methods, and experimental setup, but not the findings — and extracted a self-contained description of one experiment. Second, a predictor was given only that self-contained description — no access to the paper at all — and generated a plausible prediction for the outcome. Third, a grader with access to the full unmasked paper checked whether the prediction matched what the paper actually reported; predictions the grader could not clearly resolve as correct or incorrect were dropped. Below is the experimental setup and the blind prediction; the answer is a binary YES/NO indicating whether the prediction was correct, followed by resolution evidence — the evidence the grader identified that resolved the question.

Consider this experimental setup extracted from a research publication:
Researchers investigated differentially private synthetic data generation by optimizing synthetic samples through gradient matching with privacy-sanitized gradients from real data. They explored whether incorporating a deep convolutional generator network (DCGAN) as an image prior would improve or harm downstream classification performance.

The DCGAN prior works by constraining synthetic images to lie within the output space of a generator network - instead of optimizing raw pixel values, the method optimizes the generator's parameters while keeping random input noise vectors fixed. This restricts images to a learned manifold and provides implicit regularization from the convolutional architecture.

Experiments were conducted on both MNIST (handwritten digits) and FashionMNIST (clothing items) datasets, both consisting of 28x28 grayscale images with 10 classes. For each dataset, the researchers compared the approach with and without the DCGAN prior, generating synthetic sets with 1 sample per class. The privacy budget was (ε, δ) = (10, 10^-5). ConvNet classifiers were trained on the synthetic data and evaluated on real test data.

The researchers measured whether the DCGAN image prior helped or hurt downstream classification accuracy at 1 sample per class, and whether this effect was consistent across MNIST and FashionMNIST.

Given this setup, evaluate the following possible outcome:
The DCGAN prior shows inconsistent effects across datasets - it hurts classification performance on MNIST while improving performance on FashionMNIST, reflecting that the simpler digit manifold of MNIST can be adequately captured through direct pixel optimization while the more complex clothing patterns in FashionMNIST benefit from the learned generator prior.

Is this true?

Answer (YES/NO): NO